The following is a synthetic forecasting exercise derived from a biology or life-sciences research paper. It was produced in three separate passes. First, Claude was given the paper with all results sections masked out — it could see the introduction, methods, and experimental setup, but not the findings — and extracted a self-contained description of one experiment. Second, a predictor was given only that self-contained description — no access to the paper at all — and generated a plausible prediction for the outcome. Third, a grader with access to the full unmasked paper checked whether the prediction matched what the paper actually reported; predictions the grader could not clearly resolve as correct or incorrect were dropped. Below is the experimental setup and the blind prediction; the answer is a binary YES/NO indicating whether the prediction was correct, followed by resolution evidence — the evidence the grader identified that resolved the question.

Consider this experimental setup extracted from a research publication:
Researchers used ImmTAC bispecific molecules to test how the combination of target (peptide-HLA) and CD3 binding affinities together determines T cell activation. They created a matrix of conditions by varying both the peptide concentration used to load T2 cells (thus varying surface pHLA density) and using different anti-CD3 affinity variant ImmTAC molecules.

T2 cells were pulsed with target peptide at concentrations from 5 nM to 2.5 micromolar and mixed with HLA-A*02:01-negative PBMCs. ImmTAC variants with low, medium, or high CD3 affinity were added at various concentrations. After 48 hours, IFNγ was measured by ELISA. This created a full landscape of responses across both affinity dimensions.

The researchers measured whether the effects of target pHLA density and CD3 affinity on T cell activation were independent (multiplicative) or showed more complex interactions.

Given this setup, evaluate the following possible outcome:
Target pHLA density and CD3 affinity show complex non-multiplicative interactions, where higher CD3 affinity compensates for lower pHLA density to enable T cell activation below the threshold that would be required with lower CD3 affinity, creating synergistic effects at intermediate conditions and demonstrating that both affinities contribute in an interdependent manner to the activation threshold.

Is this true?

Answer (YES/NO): NO